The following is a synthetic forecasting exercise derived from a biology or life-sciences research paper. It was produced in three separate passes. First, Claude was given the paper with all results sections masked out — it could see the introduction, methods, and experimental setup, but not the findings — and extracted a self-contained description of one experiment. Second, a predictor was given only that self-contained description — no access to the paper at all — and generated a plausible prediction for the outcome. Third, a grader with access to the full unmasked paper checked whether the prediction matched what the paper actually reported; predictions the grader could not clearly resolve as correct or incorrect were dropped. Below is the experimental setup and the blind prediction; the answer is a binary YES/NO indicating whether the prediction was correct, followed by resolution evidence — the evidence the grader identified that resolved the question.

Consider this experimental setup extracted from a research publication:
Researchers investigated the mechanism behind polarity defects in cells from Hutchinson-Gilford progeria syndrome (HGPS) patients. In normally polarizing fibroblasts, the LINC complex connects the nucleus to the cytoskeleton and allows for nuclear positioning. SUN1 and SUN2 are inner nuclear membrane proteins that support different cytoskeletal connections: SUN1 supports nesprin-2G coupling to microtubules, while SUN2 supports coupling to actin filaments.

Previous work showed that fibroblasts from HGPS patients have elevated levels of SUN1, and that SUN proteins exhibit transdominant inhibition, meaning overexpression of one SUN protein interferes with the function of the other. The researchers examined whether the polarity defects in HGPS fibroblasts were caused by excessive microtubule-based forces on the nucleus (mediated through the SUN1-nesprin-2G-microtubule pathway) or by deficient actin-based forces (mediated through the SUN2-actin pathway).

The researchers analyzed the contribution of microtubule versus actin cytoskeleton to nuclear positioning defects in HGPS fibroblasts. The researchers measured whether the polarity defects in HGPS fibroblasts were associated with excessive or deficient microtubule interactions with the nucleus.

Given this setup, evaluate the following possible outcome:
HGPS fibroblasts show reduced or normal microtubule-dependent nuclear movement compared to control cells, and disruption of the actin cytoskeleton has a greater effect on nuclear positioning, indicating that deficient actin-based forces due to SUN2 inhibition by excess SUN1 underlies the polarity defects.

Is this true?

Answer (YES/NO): NO